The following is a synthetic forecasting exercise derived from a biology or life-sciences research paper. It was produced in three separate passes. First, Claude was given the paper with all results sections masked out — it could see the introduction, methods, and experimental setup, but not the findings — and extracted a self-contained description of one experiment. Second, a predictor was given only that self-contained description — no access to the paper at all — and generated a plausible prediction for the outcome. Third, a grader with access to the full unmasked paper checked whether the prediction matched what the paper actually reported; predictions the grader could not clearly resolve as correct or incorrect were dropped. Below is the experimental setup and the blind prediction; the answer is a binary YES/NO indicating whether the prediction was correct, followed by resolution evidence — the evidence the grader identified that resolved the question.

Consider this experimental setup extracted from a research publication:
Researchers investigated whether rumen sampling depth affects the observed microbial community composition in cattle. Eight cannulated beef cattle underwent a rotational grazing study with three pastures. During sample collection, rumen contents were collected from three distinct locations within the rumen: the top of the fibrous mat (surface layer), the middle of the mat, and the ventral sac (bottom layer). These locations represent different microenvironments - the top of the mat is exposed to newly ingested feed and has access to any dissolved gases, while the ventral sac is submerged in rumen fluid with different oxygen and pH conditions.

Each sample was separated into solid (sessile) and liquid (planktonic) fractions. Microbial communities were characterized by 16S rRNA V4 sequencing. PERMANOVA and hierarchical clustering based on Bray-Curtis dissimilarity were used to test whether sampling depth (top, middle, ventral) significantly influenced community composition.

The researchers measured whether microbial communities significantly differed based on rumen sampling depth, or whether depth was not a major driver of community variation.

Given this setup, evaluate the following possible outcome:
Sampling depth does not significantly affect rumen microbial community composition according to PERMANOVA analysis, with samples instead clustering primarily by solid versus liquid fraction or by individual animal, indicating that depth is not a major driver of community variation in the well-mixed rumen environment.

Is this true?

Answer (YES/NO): YES